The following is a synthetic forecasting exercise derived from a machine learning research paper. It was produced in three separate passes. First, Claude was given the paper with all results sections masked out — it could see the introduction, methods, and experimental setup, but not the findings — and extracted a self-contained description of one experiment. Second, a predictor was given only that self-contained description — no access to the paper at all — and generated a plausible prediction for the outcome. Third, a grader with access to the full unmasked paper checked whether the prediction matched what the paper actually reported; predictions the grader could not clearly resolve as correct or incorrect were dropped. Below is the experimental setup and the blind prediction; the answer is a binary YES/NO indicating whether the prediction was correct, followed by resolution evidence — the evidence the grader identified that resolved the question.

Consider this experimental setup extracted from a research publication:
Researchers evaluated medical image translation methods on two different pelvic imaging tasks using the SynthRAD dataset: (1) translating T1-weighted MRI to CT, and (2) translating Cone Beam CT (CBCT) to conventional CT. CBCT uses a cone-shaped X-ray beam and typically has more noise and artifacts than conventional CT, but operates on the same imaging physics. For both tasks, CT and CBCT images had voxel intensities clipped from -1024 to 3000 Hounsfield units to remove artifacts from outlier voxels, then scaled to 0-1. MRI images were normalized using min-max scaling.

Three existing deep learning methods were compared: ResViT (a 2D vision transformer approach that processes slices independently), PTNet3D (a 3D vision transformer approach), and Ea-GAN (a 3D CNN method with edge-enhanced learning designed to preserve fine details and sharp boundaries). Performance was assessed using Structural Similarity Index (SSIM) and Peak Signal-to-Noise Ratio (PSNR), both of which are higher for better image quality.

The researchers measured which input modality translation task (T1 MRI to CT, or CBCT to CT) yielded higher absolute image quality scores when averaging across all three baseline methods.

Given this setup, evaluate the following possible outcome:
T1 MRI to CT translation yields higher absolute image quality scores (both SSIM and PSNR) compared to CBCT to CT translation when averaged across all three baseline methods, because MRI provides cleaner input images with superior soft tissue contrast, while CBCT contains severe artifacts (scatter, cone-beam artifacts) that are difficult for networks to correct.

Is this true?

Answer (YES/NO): NO